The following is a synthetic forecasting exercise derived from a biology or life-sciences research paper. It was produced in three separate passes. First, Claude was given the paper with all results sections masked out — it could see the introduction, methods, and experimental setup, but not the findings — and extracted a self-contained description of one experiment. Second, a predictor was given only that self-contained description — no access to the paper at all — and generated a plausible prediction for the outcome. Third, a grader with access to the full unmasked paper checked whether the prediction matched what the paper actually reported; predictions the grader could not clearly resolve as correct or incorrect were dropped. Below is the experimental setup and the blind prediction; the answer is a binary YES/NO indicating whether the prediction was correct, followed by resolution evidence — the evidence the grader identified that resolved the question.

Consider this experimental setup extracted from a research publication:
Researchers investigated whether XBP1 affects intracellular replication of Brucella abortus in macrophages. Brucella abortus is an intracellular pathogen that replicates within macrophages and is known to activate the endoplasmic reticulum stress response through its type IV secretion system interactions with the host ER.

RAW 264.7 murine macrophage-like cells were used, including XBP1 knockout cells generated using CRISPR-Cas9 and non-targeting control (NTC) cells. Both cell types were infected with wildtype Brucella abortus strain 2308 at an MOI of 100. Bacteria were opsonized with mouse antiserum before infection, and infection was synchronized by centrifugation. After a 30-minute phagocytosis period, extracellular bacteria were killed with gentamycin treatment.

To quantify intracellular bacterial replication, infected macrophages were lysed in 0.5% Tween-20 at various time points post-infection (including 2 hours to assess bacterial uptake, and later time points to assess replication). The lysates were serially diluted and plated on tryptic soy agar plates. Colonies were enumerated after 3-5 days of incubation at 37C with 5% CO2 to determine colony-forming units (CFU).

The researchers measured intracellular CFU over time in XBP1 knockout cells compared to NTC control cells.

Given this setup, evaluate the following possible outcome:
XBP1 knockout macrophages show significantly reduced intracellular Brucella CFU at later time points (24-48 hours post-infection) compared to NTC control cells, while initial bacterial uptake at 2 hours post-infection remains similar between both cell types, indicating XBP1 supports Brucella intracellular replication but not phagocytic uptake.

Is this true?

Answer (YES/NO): NO